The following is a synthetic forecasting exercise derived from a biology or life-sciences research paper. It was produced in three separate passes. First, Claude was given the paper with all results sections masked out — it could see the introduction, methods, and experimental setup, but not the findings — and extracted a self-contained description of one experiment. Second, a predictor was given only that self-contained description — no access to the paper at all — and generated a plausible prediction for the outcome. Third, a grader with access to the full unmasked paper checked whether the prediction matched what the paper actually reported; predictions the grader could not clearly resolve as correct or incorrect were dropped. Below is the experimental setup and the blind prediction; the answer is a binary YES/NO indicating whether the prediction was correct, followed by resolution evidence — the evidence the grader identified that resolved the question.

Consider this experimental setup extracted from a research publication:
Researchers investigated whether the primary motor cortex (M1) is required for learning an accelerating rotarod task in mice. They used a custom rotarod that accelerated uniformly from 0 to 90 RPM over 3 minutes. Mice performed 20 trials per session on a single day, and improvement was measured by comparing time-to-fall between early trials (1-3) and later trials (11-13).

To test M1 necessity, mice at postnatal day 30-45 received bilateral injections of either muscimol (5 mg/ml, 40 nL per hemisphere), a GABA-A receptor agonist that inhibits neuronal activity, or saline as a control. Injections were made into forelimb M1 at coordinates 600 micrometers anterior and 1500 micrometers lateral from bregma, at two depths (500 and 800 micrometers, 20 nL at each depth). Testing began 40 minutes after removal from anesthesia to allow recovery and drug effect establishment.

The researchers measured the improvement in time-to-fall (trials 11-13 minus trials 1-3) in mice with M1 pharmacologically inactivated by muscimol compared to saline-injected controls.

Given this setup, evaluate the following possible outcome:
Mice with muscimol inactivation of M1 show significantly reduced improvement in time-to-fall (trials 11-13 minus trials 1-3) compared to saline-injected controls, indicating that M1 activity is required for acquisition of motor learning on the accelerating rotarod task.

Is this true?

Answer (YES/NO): YES